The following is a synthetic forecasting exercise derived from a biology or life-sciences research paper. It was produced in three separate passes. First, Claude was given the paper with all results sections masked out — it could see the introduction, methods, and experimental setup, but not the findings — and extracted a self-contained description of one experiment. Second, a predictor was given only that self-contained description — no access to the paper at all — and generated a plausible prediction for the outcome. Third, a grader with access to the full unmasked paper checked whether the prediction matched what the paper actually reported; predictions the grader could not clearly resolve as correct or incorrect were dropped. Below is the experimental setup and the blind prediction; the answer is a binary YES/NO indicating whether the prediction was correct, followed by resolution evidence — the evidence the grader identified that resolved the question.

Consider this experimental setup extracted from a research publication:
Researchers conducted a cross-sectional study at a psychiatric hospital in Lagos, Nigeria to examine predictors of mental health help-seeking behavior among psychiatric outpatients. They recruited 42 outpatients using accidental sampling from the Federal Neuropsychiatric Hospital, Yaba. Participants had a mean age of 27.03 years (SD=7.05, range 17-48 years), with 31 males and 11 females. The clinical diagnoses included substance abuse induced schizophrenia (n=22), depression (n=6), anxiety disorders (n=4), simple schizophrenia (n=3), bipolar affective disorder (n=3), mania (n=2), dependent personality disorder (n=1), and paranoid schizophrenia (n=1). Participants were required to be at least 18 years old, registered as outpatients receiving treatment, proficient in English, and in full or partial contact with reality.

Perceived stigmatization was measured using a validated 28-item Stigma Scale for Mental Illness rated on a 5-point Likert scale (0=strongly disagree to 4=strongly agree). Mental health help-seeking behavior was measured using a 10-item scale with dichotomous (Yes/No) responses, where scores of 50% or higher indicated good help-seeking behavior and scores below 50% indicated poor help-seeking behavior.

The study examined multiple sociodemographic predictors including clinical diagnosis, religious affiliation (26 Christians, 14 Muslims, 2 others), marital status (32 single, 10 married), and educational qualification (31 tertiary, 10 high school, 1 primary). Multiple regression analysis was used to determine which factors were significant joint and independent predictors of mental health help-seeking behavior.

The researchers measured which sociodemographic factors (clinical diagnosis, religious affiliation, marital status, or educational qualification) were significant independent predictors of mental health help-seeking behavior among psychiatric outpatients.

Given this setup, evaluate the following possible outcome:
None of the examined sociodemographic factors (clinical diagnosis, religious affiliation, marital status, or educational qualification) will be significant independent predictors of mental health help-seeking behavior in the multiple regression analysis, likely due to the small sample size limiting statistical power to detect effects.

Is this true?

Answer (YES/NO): NO